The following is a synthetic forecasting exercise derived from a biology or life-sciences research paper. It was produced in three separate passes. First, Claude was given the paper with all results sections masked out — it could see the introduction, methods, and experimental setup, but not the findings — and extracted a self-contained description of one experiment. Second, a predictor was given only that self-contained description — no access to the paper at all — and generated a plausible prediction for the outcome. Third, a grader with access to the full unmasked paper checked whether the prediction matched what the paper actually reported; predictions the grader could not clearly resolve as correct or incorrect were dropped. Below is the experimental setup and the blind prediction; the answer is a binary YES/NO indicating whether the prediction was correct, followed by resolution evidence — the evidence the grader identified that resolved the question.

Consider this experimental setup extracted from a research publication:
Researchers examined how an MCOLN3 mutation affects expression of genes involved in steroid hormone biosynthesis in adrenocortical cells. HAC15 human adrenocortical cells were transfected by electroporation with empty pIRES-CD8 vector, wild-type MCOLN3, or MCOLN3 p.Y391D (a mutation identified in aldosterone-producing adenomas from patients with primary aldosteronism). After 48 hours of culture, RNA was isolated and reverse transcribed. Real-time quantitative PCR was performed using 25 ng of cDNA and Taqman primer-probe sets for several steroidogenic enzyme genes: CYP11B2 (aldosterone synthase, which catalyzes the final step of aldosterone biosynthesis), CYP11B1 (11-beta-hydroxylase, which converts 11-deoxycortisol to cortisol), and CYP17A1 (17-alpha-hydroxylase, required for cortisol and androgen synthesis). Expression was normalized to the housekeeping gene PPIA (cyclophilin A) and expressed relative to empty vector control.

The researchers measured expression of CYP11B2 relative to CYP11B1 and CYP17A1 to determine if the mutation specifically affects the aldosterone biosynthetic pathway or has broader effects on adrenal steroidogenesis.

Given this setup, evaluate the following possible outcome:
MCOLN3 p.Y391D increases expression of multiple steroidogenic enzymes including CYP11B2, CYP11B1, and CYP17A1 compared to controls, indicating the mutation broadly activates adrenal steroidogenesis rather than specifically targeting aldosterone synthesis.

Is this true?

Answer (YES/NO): NO